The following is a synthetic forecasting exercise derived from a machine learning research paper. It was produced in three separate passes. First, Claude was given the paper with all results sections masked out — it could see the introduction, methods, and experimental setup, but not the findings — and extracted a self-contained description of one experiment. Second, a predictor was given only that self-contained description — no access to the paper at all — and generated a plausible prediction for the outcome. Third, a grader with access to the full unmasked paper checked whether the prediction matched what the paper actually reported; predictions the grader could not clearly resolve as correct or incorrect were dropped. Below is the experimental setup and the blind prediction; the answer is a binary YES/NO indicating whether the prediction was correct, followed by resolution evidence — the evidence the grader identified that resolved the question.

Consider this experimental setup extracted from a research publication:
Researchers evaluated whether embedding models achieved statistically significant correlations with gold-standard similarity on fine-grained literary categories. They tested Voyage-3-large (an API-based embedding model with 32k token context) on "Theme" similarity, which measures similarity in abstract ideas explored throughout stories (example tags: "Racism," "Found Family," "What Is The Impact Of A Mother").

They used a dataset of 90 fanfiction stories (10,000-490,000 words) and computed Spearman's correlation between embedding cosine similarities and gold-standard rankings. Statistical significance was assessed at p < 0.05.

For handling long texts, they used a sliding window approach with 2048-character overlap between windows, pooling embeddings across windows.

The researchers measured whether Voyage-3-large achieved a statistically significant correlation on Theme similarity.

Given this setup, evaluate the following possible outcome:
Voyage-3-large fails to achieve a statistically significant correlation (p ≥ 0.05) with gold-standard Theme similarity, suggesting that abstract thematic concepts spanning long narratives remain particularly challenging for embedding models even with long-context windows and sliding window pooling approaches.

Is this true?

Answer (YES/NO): NO